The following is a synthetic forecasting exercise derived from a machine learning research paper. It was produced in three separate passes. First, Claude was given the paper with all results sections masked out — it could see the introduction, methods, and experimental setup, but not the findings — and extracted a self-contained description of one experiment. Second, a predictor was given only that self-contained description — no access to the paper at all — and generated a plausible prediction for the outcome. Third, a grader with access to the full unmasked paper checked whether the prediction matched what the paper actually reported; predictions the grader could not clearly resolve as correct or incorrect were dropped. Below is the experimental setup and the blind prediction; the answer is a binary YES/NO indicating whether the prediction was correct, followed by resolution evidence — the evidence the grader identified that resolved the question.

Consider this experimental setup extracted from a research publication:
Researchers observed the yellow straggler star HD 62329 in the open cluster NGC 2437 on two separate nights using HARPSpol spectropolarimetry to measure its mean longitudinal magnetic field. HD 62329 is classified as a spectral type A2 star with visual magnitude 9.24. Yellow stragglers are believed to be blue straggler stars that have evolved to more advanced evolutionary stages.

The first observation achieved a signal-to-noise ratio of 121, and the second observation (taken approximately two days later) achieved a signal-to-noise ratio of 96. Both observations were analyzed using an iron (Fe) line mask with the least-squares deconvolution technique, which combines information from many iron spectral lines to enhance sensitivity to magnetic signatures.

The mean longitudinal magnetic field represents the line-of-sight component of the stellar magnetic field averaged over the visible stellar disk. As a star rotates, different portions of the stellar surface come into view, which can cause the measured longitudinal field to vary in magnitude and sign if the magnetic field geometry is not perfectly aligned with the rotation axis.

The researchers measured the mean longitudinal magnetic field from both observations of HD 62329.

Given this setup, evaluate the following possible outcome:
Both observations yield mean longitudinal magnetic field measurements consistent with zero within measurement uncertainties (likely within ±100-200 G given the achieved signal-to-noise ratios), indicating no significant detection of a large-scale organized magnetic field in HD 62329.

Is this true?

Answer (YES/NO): NO